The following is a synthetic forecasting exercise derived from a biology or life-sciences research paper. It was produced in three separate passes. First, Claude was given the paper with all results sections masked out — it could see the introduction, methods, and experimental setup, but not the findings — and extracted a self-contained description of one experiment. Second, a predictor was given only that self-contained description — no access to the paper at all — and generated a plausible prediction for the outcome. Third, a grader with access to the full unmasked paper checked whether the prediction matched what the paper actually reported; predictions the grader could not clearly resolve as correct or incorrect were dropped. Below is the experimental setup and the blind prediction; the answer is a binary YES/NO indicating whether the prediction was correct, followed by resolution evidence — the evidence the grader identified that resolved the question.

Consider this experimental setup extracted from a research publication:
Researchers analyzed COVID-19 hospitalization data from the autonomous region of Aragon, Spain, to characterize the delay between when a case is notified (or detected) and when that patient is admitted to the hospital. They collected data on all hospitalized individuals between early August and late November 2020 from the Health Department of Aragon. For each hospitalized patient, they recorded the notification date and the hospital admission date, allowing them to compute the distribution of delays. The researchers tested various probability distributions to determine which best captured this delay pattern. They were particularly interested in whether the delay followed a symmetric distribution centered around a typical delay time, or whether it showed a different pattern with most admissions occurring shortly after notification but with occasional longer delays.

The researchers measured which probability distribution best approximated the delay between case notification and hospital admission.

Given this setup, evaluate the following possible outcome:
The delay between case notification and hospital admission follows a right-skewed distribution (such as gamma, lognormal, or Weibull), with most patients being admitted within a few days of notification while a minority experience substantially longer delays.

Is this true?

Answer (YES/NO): YES